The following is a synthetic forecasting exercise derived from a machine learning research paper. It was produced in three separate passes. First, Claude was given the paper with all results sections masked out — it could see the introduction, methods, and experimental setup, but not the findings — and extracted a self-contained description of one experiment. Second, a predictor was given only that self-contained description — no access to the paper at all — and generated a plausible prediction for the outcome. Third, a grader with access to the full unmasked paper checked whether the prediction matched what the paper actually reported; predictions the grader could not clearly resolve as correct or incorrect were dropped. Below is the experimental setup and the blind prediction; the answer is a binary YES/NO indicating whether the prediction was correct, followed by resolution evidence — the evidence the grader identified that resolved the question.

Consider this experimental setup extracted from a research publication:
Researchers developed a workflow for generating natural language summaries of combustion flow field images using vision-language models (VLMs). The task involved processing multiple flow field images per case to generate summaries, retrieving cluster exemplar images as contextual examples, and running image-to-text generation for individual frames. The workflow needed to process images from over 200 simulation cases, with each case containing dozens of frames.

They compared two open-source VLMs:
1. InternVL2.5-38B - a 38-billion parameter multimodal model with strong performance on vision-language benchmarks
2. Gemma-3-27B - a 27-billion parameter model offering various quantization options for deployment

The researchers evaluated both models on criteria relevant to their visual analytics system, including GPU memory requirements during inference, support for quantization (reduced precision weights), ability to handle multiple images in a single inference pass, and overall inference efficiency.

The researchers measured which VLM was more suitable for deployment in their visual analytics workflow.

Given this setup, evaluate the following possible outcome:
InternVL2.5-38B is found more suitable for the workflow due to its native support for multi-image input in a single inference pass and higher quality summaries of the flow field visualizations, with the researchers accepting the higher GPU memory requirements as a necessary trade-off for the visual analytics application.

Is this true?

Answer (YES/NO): NO